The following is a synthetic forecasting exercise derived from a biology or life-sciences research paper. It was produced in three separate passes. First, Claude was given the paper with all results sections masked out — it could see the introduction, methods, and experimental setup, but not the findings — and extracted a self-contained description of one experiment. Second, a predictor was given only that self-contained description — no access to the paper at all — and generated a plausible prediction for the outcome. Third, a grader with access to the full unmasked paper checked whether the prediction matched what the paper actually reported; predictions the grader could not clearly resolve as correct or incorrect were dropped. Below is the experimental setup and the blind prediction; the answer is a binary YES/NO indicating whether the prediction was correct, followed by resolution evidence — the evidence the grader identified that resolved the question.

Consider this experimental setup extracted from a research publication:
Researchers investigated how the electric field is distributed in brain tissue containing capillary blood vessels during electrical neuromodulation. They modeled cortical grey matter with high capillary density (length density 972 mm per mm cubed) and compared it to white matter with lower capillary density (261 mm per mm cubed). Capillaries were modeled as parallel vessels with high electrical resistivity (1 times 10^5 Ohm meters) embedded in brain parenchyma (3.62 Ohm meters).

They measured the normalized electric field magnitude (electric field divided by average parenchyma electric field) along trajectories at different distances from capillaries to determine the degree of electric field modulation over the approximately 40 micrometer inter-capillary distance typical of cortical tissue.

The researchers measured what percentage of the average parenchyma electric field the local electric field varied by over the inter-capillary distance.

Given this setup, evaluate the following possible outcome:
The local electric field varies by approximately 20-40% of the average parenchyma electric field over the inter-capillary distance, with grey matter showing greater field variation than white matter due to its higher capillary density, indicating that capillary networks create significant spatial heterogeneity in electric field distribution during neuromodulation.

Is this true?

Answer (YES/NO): NO